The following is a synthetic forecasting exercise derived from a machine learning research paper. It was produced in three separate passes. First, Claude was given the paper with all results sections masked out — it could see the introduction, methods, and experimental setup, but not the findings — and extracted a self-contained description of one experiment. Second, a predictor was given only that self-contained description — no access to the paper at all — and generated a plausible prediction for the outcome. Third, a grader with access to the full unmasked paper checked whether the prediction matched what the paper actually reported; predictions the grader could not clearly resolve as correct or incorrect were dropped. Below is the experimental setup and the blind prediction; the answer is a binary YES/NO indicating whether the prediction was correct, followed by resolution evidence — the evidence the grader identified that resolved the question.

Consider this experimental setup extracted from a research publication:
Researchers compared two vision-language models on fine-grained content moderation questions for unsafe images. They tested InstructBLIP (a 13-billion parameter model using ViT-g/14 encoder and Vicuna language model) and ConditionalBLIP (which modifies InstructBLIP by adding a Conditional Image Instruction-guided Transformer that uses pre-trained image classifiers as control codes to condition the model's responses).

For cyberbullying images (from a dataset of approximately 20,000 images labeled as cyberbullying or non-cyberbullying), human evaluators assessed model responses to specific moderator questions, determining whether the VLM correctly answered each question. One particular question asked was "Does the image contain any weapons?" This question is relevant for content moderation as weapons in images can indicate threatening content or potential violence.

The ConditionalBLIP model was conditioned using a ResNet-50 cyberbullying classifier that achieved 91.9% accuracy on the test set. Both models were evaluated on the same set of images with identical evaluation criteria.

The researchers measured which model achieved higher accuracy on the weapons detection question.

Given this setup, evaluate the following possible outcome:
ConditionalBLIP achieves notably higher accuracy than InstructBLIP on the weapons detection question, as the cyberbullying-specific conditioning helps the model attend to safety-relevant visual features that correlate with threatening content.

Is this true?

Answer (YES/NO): NO